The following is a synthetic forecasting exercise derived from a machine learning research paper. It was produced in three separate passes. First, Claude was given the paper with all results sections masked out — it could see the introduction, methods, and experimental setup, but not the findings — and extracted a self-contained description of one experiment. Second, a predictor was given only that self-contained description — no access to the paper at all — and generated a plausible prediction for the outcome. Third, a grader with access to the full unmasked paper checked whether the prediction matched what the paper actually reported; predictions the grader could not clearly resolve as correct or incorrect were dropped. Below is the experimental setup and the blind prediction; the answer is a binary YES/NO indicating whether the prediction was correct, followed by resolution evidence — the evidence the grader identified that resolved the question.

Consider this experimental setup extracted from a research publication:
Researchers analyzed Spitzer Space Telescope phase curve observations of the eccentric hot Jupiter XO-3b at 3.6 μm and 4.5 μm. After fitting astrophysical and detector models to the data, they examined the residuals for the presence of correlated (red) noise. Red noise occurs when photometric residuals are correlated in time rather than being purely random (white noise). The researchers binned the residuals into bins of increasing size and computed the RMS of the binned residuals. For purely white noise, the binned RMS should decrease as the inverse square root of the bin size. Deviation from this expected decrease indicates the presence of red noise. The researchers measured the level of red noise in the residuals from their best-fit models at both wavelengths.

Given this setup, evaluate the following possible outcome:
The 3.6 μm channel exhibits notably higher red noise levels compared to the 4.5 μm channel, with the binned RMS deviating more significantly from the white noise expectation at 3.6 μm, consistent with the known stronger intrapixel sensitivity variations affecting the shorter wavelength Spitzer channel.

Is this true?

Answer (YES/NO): YES